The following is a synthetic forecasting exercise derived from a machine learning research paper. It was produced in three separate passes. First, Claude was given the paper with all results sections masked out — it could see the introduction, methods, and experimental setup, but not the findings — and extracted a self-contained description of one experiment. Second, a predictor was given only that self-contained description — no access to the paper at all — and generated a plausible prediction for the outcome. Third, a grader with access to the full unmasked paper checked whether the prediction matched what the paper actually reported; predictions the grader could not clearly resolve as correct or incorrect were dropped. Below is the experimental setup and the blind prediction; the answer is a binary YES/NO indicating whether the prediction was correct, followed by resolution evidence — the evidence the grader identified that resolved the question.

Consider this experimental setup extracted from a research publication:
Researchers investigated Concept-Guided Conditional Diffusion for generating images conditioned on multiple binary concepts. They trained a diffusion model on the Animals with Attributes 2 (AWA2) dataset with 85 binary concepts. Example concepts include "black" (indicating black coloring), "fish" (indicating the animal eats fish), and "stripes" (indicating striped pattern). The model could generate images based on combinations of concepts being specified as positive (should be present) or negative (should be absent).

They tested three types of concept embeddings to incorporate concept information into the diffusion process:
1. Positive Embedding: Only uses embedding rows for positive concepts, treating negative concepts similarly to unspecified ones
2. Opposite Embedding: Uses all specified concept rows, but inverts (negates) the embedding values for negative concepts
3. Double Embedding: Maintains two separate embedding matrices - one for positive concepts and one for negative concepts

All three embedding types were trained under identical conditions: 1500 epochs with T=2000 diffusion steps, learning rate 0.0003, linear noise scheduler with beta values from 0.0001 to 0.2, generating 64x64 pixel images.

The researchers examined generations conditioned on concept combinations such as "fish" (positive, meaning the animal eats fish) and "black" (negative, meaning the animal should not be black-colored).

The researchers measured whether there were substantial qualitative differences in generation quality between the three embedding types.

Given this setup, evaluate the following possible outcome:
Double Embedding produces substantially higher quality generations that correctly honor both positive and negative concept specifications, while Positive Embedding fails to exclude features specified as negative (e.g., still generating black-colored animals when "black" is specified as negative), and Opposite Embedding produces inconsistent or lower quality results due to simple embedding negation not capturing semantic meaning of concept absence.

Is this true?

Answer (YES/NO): NO